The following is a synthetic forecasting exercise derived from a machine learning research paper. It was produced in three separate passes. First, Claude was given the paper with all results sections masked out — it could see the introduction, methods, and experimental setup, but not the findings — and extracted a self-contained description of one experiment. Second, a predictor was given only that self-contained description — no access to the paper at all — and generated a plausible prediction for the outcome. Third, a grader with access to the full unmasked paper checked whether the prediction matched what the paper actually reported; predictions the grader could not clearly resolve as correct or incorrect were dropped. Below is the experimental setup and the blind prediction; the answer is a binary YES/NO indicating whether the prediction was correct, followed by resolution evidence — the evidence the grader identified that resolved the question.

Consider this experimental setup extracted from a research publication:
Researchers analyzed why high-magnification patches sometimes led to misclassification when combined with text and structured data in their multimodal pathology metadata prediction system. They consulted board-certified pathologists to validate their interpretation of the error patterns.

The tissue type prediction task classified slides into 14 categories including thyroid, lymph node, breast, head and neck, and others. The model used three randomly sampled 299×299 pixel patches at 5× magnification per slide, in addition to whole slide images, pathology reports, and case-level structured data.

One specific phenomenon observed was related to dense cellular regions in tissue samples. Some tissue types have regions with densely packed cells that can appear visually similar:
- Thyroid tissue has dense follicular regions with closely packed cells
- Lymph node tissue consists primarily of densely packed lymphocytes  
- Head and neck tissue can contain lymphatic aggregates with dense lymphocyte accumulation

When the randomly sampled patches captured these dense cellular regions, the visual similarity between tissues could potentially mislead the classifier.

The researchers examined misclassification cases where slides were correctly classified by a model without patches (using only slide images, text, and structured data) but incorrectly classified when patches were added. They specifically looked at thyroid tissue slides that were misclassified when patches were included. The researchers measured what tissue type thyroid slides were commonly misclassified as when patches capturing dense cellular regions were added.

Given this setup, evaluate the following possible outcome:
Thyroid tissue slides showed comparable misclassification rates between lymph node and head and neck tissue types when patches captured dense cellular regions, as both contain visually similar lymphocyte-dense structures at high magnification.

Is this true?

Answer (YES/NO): NO